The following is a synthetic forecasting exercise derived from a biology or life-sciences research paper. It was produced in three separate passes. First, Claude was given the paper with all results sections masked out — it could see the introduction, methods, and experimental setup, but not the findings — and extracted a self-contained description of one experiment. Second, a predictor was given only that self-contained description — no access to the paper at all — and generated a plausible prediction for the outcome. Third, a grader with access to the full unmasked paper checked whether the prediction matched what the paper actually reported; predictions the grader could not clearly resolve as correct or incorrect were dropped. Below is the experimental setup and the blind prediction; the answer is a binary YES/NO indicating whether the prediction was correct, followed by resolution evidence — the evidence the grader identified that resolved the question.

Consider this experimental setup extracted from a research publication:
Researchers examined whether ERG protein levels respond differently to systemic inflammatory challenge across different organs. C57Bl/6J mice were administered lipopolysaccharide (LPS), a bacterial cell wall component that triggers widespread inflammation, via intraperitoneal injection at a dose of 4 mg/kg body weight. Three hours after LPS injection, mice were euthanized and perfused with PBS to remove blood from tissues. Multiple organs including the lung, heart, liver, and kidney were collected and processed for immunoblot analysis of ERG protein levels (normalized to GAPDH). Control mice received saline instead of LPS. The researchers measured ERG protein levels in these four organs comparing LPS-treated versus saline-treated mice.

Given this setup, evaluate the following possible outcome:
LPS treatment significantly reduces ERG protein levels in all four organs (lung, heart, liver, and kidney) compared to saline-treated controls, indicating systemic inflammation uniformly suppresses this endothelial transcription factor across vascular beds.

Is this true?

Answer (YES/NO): NO